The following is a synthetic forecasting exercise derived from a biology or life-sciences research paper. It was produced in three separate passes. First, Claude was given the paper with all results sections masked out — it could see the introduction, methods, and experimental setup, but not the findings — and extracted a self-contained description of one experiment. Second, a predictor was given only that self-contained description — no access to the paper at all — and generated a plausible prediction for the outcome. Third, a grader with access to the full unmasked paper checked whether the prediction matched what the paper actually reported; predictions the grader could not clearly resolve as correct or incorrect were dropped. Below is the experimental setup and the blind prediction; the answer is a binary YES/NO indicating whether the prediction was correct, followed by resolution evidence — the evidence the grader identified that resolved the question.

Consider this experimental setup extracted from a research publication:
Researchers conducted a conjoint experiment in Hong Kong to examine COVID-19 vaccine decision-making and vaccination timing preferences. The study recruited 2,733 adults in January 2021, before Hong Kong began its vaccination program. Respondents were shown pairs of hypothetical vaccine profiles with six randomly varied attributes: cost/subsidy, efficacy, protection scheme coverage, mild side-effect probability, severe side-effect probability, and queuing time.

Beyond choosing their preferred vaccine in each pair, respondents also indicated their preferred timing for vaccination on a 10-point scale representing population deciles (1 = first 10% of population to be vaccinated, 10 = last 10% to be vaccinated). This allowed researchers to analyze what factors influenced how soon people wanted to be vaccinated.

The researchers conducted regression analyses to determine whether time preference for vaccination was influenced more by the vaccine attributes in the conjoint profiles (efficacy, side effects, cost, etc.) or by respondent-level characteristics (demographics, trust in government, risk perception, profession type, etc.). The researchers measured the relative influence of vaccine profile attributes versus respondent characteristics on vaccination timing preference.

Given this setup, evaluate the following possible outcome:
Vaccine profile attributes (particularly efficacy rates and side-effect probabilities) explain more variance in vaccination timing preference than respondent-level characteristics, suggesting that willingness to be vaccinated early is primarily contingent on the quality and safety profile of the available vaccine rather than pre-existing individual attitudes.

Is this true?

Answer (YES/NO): NO